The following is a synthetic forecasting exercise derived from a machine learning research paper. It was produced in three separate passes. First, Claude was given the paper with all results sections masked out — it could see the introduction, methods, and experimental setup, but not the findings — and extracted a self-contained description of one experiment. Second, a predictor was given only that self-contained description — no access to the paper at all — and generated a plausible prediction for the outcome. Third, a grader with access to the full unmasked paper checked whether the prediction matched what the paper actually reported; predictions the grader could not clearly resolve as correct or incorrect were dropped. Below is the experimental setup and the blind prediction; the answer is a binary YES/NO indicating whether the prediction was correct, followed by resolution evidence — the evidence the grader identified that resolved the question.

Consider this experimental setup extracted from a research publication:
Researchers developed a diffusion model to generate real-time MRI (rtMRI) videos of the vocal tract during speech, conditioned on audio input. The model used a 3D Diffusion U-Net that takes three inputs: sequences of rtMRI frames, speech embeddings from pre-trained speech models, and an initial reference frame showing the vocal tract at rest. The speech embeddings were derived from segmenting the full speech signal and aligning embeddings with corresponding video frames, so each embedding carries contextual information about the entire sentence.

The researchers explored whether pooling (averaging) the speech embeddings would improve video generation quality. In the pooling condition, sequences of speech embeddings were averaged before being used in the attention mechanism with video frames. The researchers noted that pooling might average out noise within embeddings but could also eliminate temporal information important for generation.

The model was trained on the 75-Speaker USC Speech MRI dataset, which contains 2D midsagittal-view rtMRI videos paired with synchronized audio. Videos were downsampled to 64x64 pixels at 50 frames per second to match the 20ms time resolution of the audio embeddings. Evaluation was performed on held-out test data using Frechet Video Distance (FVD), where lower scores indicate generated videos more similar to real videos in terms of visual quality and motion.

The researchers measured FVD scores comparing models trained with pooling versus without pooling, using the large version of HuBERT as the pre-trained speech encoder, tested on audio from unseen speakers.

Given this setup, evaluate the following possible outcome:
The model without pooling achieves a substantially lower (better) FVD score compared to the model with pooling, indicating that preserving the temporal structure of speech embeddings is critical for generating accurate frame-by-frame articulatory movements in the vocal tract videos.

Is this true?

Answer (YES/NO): NO